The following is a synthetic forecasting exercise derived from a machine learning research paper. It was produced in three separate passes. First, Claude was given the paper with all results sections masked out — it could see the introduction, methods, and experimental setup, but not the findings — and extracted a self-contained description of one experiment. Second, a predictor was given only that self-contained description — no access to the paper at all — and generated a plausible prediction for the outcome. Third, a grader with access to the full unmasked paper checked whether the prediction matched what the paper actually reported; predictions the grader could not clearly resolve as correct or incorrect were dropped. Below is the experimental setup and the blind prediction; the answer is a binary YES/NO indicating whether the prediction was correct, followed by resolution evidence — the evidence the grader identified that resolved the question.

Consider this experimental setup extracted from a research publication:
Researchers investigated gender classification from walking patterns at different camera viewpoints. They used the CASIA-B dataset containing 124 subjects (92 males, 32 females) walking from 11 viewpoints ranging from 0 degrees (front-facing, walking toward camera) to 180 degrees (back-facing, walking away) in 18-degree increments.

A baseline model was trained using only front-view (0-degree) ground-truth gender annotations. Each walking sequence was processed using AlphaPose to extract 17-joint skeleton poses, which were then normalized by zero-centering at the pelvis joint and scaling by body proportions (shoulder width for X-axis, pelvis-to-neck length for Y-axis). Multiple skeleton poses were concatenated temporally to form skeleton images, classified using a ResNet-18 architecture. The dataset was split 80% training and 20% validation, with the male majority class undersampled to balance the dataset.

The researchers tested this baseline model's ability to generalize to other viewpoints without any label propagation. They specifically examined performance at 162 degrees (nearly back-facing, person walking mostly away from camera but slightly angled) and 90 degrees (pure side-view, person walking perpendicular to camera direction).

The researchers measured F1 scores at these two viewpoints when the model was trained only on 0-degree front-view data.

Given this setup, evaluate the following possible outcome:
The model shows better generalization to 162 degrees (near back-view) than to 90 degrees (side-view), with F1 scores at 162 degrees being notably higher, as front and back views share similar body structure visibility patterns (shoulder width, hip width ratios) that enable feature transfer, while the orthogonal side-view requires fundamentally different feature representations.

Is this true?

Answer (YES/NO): YES